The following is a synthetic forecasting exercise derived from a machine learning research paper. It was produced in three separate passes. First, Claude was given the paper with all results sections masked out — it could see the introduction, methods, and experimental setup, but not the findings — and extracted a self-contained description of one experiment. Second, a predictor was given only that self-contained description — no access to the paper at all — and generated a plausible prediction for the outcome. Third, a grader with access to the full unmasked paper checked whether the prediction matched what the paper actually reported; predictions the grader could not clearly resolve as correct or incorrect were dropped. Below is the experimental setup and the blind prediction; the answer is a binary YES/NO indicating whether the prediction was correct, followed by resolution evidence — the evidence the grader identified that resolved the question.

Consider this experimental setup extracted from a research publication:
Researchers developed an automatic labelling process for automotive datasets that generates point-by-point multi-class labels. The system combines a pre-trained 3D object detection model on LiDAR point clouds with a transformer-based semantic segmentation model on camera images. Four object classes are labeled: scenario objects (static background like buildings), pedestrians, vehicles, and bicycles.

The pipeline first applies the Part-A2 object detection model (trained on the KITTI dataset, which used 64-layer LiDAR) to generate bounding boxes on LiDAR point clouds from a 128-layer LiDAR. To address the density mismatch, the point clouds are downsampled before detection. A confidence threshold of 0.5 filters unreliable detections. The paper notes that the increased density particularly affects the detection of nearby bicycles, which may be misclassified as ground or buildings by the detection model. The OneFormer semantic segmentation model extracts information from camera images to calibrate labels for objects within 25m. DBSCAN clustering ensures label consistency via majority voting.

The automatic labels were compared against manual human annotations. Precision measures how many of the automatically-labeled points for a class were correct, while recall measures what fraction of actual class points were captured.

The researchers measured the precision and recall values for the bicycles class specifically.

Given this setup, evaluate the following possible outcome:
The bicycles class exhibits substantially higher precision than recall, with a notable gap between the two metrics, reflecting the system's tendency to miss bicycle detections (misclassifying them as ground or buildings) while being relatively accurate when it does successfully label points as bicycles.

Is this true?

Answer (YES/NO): NO